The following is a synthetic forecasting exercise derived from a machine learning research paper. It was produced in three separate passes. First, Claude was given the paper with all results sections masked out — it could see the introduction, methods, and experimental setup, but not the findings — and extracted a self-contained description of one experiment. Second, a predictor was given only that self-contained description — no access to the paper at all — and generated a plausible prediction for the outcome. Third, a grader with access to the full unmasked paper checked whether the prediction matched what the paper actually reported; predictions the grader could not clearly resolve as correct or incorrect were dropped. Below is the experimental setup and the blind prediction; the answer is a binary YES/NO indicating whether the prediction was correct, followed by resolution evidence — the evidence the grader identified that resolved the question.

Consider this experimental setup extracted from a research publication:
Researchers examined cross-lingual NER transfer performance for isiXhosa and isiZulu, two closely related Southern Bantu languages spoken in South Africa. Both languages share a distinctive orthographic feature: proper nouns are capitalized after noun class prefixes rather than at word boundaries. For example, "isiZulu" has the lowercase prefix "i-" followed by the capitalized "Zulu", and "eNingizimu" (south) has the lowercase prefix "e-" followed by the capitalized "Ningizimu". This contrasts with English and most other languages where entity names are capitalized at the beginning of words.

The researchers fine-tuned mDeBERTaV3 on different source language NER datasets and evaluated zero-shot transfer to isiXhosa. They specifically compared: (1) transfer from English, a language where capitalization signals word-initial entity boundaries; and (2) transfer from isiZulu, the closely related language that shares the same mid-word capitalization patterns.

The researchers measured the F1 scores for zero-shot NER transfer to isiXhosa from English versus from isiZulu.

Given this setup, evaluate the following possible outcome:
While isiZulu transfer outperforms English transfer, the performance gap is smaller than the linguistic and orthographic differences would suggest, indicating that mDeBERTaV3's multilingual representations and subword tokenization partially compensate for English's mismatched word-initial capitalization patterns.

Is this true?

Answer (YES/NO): NO